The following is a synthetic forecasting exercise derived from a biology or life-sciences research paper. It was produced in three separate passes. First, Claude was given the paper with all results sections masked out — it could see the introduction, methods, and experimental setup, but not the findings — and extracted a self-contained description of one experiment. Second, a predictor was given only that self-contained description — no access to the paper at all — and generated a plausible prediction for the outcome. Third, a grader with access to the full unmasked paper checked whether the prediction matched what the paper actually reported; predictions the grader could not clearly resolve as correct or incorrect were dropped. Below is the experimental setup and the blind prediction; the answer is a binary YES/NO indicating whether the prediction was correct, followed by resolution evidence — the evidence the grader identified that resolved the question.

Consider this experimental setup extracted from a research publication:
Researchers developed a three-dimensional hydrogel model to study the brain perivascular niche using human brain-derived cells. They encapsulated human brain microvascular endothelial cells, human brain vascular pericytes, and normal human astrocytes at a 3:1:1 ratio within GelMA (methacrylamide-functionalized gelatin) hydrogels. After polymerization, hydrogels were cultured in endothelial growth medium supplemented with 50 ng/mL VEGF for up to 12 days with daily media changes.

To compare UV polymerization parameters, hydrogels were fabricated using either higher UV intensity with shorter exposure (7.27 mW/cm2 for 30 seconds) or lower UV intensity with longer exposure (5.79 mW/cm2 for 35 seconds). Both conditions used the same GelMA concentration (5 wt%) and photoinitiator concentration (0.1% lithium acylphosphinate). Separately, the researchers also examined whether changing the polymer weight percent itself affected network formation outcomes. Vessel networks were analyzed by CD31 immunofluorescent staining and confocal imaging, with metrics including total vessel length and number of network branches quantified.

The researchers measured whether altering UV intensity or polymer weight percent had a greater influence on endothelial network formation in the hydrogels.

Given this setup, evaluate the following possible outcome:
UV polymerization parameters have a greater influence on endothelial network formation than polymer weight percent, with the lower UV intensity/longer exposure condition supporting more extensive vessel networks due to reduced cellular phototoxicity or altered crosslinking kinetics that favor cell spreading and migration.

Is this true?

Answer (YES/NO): YES